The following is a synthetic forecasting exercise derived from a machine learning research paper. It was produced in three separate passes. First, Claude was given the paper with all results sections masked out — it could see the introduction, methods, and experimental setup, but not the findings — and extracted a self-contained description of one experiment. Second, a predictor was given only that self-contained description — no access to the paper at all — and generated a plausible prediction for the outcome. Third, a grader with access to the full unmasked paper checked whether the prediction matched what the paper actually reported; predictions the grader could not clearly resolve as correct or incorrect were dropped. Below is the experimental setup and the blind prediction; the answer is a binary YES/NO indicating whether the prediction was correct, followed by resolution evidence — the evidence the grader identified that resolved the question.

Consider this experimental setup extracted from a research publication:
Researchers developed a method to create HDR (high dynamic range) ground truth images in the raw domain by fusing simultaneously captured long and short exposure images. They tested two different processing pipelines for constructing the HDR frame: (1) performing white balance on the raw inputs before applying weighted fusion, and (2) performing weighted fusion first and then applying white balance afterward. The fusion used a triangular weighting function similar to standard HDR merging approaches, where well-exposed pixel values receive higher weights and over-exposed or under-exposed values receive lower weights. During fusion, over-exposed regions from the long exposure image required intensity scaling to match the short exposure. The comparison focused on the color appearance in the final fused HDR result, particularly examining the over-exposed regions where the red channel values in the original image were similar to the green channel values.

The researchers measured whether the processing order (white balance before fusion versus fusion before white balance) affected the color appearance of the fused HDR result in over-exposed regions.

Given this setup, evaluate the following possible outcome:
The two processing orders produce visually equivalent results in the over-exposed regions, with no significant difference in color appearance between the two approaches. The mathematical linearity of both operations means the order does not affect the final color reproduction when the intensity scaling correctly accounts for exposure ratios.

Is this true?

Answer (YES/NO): NO